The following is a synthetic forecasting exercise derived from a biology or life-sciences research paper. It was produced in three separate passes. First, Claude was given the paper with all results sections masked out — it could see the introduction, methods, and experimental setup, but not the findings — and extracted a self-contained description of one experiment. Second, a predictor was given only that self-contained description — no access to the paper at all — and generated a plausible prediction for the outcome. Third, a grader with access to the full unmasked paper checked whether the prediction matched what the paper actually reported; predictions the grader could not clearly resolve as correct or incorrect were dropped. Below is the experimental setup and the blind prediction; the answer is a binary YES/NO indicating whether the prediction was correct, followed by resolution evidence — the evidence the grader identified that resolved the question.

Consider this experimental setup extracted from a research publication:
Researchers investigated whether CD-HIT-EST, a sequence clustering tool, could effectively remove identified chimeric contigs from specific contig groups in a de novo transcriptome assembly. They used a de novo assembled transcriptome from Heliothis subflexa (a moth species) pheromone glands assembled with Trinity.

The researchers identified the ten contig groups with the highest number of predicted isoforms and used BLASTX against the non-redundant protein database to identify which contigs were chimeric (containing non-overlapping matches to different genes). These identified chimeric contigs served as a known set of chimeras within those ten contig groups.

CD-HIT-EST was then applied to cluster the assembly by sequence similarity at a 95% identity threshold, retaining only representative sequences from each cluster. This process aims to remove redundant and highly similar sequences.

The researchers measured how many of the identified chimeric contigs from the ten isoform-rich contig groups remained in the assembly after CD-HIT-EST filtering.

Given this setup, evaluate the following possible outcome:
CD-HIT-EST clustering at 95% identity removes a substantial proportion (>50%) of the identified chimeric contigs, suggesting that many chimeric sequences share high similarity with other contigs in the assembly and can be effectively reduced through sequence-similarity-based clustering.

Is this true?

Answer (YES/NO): NO